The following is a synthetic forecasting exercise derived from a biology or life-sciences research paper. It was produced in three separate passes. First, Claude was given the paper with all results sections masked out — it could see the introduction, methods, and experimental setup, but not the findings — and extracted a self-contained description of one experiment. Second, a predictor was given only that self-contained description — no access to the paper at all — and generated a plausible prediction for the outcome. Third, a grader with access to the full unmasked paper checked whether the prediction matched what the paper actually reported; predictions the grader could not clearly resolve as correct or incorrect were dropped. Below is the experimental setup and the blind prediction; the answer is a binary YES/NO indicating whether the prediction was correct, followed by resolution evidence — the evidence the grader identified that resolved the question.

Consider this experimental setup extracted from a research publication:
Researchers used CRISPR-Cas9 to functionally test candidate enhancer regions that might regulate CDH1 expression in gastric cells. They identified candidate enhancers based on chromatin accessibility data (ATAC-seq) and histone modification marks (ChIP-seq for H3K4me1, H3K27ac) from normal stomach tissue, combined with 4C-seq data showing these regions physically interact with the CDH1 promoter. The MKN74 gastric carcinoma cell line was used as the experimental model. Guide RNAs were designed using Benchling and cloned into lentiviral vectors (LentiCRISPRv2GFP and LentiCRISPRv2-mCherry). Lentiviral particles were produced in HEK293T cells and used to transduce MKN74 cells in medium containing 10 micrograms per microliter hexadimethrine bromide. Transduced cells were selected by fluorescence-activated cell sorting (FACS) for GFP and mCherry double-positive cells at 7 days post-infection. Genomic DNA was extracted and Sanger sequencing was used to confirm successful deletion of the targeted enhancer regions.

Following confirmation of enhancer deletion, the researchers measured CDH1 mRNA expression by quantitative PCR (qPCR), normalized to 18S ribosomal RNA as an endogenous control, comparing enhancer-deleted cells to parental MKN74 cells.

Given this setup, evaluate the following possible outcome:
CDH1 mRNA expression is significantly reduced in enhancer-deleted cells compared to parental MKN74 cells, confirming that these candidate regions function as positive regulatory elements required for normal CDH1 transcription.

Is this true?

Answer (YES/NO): YES